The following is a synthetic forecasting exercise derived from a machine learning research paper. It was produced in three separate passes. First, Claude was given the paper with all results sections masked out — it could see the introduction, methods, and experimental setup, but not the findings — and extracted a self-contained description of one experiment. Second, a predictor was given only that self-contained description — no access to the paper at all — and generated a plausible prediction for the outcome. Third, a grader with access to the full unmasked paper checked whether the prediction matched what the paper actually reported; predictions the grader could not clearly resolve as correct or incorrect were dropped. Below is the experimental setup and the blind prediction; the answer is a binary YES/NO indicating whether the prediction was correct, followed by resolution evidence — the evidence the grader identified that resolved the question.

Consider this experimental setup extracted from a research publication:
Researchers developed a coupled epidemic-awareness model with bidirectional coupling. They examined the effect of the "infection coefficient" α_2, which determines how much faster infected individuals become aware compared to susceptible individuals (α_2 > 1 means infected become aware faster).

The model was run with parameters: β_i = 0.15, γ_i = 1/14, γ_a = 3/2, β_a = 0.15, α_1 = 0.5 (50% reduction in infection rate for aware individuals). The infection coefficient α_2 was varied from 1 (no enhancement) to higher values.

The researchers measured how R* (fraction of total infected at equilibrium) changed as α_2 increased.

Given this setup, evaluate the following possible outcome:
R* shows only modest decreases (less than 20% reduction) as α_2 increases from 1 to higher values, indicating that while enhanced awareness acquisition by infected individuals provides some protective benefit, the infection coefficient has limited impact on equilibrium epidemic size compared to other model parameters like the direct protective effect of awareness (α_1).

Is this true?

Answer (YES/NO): NO